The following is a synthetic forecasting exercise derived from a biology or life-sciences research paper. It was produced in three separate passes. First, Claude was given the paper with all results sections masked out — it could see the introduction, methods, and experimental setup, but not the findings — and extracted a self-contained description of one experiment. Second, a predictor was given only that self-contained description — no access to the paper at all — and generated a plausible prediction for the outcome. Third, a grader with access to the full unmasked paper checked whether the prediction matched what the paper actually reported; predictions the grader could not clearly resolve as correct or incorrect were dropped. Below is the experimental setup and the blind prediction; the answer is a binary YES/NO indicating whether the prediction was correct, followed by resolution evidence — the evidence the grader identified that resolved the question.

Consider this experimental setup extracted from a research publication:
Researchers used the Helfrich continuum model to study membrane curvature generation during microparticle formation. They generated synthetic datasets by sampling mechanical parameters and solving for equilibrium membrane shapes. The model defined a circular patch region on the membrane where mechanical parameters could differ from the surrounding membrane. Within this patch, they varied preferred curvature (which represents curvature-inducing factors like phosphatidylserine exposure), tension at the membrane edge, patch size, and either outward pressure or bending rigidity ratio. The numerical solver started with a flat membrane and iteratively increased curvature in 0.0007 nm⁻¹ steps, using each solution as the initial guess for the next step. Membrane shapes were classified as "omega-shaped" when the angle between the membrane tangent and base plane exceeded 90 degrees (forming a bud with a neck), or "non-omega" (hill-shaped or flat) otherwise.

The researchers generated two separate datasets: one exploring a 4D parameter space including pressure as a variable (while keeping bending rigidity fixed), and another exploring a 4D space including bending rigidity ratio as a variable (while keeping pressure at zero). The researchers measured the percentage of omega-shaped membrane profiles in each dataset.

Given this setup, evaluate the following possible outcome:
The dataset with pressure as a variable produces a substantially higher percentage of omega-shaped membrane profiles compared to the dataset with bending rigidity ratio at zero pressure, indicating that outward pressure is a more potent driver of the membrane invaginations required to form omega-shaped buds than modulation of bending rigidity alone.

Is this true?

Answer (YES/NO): YES